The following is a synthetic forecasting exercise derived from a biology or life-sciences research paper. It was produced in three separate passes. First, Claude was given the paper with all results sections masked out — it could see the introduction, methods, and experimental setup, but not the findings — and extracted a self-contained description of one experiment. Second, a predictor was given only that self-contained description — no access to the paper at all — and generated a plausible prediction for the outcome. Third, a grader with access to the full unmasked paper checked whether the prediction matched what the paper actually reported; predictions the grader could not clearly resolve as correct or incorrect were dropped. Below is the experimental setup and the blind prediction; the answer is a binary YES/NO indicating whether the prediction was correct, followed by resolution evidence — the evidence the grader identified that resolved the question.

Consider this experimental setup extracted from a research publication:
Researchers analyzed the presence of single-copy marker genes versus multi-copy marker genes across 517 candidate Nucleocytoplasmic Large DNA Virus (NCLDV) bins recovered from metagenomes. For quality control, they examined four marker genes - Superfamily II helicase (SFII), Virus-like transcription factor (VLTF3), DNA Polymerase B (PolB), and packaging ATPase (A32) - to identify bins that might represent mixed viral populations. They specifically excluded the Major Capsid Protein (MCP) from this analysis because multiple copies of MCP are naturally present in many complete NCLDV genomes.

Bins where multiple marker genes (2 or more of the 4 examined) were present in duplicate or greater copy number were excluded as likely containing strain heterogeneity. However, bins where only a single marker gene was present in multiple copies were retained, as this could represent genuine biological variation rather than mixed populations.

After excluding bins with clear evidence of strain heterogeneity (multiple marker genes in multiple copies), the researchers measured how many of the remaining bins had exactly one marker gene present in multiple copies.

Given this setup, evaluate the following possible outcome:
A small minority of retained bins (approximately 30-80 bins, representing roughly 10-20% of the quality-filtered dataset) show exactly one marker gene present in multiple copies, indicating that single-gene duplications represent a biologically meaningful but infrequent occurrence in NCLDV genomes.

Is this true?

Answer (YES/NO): YES